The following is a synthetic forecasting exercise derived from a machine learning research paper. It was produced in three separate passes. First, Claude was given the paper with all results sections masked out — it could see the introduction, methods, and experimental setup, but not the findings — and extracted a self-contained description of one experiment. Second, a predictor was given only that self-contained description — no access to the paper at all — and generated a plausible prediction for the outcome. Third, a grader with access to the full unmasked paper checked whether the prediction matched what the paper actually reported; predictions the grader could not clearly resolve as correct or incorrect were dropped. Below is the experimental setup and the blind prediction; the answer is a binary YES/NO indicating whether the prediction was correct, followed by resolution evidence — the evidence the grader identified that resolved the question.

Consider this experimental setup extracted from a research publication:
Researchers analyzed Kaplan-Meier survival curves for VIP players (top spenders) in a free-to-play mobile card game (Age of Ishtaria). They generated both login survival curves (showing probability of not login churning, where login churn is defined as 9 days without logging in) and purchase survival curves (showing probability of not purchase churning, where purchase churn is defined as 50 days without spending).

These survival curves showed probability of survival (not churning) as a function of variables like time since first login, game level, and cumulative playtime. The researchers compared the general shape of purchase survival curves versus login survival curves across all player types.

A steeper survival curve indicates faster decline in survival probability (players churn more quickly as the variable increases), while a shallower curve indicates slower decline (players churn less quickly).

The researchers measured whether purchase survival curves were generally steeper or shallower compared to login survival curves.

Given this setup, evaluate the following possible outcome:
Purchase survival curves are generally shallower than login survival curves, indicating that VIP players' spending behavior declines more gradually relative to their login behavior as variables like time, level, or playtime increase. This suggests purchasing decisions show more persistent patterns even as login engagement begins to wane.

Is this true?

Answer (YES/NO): NO